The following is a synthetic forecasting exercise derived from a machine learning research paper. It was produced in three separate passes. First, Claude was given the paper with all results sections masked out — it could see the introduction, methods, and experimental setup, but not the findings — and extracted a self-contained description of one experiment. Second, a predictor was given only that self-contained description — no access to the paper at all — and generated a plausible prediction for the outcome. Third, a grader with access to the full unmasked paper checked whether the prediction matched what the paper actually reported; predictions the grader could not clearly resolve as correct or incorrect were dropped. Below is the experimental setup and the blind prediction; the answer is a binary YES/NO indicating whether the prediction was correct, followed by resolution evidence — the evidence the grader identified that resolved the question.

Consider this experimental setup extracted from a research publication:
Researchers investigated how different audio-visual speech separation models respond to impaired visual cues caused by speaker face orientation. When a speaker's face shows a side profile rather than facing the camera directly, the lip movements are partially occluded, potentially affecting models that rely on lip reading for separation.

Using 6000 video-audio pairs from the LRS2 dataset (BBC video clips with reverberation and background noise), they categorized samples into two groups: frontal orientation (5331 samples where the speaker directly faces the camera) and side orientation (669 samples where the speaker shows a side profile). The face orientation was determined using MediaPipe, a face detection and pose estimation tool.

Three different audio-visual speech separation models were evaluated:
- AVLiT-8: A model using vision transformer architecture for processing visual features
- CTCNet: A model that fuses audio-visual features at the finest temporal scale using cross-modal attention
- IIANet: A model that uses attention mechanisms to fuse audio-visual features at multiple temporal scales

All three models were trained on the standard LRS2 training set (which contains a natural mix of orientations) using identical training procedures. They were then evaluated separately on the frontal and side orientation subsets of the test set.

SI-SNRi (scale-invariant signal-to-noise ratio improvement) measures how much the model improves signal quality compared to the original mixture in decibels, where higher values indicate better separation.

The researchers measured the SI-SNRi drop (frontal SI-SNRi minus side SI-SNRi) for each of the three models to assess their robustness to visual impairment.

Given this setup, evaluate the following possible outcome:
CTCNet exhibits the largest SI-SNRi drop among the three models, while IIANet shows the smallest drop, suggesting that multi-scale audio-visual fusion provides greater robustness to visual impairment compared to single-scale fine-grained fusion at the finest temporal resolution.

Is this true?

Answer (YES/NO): NO